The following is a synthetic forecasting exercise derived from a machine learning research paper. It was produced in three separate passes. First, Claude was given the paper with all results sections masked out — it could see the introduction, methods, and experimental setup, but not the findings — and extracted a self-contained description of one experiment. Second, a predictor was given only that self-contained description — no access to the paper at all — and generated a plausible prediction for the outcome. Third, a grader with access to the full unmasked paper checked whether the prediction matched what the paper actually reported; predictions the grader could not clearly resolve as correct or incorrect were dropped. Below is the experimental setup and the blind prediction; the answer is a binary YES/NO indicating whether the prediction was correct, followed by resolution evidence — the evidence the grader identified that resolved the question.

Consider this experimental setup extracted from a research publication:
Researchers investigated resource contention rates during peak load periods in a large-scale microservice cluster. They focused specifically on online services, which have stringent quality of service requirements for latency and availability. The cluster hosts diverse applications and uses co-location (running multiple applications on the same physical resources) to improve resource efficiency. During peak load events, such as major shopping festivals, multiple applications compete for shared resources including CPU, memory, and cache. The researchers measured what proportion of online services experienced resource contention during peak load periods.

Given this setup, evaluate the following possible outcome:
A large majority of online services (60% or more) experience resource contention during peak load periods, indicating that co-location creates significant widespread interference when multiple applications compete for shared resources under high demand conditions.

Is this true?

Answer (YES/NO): NO